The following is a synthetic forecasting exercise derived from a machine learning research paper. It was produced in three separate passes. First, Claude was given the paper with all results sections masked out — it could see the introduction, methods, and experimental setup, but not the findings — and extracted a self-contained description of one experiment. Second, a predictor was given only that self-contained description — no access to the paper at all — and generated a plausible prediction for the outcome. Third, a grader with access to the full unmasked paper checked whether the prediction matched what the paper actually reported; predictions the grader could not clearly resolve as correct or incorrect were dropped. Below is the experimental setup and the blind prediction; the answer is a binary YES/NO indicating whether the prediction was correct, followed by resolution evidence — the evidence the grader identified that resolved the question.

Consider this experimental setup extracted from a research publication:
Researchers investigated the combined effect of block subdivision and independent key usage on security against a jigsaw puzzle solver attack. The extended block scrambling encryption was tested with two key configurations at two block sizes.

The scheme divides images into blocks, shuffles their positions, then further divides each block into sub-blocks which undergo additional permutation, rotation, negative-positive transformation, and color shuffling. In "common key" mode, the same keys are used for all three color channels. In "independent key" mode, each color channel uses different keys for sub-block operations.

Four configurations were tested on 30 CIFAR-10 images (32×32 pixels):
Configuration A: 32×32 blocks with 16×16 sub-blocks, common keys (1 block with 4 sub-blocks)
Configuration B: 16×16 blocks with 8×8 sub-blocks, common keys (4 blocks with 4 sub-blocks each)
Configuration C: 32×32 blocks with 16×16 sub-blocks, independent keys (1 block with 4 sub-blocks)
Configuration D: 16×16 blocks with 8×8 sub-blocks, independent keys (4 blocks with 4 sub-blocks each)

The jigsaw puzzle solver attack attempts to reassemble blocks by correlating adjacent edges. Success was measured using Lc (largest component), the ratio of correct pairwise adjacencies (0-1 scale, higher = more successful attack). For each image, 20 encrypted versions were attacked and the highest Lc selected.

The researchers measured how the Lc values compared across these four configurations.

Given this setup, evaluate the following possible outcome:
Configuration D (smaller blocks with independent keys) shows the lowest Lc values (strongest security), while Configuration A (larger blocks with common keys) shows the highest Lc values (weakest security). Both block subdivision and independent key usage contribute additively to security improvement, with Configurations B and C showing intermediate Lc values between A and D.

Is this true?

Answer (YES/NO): NO